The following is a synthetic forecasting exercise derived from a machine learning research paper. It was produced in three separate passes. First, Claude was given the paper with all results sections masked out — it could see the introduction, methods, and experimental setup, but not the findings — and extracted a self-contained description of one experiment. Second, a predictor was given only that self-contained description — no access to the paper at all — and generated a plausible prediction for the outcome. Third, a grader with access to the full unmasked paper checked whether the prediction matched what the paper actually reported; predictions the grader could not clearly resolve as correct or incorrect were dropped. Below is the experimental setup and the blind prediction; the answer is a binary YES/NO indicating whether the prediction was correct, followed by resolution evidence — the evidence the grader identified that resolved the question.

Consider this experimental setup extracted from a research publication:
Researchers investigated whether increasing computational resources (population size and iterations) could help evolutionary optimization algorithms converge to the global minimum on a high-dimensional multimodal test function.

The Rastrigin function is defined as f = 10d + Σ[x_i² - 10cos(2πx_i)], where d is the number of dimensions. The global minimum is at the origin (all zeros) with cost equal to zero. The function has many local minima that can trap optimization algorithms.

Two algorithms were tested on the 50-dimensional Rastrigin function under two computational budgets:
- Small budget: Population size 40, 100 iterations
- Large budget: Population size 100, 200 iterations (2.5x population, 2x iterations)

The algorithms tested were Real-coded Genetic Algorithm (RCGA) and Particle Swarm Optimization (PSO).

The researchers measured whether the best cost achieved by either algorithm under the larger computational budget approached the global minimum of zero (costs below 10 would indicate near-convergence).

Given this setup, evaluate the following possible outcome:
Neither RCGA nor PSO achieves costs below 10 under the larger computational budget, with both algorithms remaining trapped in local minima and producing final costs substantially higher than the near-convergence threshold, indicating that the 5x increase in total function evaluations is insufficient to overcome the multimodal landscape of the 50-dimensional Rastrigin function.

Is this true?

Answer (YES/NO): YES